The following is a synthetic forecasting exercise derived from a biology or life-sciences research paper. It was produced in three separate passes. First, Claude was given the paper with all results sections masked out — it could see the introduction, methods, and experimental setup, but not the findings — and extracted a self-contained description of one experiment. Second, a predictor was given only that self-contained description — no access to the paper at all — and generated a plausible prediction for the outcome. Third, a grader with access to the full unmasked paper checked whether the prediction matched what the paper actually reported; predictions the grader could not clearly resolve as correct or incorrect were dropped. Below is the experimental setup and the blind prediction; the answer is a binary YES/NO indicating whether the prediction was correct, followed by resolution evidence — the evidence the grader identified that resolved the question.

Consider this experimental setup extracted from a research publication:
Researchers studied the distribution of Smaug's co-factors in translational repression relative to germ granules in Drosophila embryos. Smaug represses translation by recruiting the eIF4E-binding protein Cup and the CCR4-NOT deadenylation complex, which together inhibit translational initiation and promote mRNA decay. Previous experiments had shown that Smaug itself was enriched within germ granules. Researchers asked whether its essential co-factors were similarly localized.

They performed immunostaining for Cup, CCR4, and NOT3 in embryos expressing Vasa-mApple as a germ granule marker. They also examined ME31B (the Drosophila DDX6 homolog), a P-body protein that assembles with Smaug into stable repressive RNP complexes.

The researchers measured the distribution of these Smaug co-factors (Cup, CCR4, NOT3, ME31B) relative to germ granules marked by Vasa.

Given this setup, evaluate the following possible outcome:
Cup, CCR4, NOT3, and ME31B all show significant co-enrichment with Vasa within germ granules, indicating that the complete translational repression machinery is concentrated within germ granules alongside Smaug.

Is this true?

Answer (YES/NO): NO